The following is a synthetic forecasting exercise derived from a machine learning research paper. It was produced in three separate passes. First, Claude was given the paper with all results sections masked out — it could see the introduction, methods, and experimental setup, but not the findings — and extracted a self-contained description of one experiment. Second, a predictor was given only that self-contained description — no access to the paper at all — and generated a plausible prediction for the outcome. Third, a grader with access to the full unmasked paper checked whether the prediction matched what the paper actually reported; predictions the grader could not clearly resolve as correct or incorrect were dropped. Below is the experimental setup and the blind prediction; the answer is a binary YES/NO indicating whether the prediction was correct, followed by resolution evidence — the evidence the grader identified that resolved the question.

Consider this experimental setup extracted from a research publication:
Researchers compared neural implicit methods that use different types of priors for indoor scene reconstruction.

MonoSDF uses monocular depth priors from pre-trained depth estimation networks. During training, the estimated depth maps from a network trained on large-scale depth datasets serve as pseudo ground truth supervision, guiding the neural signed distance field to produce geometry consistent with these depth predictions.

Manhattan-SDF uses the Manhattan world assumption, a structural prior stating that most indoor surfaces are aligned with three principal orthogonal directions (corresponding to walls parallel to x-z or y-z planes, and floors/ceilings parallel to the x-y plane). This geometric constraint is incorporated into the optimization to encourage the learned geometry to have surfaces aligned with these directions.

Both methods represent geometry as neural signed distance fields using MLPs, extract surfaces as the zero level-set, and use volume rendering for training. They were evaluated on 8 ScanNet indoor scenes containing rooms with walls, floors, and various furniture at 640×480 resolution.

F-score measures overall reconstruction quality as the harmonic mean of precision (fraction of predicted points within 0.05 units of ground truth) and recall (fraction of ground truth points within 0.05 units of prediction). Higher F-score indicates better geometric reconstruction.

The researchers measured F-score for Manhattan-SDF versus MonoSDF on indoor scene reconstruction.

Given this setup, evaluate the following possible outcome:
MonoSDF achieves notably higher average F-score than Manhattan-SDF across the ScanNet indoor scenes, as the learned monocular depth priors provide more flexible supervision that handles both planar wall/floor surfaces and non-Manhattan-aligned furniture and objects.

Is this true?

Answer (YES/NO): NO